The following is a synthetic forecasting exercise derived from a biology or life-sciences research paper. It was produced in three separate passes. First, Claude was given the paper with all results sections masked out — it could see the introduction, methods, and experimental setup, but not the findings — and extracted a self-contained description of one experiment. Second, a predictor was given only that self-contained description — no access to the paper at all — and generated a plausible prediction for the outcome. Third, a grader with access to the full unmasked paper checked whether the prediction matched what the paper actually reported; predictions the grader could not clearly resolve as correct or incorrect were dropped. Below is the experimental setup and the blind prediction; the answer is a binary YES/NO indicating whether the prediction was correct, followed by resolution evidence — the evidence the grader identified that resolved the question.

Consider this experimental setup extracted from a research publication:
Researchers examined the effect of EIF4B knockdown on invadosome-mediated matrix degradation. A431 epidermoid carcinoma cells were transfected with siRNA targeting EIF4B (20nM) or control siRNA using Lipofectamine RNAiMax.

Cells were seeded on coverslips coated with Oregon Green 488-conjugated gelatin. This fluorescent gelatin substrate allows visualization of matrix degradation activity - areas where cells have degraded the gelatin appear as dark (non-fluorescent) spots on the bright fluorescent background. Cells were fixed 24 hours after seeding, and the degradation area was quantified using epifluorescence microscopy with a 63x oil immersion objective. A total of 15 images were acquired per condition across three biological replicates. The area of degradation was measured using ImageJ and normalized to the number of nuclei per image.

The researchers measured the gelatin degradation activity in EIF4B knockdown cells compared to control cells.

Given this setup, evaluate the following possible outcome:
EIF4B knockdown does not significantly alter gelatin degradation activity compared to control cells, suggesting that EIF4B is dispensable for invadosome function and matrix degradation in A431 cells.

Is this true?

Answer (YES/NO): NO